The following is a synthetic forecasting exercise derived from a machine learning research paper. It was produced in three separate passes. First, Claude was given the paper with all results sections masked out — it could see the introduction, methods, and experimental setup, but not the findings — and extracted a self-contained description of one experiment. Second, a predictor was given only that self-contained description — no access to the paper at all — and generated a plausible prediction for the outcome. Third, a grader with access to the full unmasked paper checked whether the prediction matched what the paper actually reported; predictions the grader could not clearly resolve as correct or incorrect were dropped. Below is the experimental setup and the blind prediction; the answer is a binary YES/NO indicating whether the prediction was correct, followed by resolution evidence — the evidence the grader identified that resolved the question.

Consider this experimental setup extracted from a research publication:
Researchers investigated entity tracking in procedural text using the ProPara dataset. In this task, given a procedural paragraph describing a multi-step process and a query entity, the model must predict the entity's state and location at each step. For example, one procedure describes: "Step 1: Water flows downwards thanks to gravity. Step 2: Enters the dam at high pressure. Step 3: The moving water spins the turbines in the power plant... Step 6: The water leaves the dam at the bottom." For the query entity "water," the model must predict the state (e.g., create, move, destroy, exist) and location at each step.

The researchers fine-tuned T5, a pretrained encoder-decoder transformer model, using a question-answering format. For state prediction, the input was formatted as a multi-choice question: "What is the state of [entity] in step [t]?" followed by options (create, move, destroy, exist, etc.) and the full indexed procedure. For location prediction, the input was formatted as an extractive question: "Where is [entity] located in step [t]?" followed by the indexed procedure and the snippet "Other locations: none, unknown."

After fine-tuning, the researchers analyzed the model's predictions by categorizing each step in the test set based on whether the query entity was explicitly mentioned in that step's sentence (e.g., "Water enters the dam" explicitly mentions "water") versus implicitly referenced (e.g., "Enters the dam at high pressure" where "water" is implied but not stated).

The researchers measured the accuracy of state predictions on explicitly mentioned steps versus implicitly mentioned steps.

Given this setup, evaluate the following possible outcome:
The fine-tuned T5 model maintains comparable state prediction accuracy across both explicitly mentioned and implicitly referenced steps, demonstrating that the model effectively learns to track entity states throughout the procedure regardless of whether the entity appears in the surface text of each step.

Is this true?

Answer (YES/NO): NO